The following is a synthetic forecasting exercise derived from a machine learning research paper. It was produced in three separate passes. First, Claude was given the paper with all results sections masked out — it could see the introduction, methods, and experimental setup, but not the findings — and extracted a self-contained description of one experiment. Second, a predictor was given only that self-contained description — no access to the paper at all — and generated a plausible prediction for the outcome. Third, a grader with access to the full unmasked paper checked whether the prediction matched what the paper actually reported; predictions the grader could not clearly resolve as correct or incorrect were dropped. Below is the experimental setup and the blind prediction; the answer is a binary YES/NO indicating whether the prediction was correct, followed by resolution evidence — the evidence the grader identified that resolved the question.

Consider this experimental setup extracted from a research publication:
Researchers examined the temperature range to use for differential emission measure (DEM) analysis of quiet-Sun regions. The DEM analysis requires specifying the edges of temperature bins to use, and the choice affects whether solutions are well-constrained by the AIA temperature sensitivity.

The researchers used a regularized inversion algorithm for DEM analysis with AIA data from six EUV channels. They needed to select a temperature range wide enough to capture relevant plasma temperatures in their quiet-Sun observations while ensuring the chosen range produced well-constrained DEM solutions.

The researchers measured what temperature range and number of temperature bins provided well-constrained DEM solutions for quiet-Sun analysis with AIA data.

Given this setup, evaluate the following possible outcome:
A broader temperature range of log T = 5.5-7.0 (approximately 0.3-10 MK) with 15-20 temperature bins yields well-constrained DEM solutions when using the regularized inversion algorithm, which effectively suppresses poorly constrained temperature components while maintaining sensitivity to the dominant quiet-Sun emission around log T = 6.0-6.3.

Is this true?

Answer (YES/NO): NO